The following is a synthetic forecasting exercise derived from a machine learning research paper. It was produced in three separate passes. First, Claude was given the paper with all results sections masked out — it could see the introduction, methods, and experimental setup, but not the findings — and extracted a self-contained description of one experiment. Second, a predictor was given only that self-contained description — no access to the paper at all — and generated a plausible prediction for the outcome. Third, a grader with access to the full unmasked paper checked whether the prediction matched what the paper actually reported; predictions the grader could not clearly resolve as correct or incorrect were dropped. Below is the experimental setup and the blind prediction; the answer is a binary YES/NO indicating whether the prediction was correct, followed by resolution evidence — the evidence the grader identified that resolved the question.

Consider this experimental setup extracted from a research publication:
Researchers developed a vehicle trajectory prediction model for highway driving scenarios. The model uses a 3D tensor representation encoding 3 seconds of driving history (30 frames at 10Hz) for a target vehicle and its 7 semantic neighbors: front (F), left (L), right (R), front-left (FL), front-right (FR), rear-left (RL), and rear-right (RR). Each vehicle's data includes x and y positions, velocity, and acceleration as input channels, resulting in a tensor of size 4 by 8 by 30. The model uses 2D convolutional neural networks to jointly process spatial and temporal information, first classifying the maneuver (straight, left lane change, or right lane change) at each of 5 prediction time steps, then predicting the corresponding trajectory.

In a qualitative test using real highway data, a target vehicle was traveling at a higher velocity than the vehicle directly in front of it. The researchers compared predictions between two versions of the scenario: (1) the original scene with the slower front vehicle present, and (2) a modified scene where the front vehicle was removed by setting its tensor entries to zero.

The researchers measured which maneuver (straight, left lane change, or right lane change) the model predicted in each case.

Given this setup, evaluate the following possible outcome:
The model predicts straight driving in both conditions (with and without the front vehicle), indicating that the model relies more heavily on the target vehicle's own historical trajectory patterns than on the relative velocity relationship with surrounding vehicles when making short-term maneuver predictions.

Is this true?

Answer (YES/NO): NO